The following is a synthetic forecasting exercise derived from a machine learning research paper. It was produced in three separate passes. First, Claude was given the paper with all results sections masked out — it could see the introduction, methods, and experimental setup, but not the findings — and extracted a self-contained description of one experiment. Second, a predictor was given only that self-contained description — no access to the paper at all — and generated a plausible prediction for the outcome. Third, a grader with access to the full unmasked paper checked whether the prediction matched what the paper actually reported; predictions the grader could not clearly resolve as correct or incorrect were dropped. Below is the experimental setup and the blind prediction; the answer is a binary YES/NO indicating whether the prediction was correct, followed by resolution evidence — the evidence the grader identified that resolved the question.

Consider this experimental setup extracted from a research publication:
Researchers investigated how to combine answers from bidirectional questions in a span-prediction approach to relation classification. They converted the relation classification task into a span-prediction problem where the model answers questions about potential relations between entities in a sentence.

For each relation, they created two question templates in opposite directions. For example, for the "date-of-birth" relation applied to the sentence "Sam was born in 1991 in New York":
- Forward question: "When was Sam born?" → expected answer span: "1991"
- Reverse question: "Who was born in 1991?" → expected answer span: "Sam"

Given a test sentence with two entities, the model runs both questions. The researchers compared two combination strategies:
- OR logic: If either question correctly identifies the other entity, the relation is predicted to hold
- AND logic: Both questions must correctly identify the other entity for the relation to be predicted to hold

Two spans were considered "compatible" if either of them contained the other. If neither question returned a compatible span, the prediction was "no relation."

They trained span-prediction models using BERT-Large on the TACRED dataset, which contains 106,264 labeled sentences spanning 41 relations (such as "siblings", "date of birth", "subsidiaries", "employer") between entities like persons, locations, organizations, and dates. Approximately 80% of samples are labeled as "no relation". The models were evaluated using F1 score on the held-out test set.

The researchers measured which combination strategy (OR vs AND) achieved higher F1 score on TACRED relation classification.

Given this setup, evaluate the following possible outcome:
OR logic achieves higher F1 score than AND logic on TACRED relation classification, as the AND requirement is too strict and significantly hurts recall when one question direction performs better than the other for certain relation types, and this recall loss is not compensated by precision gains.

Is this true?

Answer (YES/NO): YES